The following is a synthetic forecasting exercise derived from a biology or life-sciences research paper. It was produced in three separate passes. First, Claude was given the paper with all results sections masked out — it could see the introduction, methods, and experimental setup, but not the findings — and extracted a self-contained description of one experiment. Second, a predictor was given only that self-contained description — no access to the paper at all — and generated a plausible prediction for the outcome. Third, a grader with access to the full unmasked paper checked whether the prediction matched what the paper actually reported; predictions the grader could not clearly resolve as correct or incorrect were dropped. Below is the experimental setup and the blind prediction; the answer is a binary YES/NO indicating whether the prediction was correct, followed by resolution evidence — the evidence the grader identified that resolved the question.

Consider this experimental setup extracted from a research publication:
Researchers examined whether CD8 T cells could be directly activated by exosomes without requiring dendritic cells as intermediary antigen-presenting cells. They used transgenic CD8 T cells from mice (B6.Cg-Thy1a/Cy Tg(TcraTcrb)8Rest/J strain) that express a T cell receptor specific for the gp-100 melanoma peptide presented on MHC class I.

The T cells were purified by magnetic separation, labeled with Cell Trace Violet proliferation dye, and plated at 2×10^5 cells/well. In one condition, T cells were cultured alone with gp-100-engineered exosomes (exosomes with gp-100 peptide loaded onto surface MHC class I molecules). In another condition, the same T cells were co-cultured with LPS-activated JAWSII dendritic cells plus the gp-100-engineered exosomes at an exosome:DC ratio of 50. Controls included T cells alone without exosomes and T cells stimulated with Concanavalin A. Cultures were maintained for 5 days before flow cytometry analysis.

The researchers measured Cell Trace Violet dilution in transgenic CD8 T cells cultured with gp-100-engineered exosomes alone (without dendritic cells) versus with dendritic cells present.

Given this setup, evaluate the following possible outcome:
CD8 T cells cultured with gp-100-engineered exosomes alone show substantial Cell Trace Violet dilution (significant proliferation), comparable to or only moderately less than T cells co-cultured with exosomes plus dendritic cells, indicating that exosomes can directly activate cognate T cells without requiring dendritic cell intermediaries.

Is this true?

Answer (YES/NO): NO